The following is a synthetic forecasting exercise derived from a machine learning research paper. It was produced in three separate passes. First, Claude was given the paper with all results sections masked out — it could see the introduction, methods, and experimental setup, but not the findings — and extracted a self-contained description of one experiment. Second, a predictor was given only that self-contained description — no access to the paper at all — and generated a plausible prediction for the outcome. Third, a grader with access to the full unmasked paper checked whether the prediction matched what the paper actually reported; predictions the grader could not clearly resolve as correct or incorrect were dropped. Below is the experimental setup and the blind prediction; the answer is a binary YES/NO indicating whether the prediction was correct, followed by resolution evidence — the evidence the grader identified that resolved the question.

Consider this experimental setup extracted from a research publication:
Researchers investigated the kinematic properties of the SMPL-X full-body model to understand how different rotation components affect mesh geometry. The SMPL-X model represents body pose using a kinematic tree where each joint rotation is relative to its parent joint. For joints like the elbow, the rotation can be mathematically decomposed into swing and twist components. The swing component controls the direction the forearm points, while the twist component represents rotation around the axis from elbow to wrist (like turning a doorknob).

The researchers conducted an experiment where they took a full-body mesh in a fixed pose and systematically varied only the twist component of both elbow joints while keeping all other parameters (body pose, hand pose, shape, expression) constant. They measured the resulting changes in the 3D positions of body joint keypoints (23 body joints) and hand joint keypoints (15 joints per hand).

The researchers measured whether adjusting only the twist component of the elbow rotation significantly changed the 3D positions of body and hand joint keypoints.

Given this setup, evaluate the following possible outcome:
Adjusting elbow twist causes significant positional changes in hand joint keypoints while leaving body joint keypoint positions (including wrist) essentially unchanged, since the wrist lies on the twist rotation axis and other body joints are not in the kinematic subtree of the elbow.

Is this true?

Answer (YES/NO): NO